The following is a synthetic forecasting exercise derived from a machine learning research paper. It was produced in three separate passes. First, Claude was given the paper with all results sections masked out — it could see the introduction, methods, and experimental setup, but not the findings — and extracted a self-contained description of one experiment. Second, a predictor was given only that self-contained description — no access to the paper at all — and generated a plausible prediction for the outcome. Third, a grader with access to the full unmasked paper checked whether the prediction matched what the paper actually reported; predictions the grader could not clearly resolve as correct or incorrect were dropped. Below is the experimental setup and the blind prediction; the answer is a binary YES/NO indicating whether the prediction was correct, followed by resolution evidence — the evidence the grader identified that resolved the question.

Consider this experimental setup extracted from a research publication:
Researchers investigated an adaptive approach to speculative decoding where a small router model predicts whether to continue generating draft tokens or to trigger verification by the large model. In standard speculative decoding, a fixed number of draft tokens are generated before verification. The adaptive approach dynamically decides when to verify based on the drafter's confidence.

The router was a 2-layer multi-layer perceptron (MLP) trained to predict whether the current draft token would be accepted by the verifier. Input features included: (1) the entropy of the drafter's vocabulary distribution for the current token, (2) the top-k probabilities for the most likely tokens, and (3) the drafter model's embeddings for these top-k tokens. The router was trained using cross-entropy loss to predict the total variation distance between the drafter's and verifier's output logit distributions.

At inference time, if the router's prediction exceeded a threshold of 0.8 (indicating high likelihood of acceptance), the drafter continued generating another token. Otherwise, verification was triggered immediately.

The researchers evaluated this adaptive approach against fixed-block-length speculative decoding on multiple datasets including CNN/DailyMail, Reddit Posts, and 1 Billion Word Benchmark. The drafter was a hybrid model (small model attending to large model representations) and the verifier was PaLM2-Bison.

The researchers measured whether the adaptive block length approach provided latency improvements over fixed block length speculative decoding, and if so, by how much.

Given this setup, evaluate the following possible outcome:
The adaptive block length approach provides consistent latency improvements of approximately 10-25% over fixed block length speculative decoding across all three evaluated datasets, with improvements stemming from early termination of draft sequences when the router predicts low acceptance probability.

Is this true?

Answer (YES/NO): NO